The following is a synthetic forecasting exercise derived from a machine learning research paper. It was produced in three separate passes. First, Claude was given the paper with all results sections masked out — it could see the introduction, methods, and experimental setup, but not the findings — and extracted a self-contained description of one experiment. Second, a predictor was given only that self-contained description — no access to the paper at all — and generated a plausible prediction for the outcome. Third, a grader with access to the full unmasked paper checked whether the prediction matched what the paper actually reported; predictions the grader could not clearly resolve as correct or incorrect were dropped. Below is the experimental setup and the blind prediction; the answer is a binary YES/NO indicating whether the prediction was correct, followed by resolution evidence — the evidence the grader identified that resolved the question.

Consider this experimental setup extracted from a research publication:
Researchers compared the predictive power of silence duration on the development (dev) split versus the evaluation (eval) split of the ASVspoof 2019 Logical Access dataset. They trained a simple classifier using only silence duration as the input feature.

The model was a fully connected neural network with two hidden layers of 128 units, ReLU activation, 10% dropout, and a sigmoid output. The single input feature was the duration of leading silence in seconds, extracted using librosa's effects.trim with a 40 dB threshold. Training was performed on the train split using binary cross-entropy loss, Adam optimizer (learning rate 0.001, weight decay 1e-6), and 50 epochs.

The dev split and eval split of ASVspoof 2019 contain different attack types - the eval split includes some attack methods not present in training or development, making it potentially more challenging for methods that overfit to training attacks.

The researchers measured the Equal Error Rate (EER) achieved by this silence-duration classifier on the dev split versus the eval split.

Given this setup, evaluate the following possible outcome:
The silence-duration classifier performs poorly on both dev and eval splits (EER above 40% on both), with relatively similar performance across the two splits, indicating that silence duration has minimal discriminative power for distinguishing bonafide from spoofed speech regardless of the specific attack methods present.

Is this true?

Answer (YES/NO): NO